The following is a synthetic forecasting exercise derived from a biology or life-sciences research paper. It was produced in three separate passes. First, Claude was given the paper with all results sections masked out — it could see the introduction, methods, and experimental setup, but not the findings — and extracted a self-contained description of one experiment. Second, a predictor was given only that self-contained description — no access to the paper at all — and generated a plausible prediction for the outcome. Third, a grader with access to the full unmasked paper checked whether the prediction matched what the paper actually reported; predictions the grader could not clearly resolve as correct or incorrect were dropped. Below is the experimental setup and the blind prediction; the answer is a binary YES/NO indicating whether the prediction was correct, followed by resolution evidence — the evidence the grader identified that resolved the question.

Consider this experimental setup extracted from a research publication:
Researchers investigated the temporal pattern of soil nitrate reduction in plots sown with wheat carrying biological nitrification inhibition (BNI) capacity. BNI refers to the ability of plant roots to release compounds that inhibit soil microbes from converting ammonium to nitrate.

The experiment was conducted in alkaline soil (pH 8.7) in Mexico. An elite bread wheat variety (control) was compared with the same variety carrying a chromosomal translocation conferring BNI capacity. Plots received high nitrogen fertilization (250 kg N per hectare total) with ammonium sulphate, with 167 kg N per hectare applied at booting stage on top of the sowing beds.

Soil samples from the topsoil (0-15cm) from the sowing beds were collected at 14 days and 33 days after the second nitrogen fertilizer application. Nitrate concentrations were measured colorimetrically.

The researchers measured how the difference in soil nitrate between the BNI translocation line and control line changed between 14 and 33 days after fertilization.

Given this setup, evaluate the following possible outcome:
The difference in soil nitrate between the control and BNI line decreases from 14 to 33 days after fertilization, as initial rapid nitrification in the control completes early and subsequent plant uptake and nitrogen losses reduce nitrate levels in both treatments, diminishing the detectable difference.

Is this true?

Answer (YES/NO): NO